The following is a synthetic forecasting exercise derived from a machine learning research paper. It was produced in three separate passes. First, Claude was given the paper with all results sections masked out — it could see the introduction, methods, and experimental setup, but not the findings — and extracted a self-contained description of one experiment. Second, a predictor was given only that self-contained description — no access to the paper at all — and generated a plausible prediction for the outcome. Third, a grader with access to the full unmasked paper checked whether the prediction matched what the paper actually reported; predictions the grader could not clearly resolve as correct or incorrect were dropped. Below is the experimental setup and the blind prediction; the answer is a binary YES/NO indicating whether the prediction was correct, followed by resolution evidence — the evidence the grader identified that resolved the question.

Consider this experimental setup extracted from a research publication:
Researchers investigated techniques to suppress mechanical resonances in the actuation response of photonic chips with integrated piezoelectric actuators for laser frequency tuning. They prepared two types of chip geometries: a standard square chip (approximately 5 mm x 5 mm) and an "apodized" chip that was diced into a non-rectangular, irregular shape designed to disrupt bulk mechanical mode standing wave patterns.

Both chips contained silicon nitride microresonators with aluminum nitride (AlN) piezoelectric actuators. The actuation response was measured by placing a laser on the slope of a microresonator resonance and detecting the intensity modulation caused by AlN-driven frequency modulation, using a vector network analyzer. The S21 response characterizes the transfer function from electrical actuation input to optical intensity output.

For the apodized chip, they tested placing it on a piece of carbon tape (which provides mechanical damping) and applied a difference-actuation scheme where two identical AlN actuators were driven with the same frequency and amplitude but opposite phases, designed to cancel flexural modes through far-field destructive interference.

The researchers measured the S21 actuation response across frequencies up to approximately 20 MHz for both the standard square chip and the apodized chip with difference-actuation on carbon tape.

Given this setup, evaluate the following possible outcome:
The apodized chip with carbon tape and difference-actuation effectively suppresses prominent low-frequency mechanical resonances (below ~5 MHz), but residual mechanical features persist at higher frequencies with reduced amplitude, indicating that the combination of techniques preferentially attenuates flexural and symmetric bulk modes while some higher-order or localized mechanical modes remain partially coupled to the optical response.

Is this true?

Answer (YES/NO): NO